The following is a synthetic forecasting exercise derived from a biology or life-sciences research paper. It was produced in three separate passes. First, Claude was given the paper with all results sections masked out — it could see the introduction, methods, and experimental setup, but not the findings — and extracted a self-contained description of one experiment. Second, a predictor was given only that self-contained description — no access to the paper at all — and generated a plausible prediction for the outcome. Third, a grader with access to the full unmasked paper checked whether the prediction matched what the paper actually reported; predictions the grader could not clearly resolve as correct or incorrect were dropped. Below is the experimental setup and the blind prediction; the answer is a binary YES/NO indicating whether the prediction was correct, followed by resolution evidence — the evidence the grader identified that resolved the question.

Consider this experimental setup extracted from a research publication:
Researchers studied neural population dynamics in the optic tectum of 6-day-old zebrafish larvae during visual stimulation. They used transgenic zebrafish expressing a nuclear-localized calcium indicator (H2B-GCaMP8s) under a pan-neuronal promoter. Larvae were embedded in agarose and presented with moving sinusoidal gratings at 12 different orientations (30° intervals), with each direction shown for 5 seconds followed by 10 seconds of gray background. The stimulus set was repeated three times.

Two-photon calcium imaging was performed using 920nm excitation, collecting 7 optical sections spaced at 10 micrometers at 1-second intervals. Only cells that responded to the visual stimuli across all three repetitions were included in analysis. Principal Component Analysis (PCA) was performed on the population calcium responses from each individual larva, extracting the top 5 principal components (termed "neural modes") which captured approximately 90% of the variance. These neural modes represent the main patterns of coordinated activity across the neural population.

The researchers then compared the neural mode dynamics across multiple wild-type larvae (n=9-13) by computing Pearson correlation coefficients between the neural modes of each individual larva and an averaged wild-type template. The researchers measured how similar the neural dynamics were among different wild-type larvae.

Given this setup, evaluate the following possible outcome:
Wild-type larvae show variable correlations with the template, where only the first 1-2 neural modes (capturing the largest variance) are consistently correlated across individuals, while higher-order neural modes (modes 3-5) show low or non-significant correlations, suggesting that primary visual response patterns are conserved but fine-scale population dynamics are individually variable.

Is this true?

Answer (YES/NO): NO